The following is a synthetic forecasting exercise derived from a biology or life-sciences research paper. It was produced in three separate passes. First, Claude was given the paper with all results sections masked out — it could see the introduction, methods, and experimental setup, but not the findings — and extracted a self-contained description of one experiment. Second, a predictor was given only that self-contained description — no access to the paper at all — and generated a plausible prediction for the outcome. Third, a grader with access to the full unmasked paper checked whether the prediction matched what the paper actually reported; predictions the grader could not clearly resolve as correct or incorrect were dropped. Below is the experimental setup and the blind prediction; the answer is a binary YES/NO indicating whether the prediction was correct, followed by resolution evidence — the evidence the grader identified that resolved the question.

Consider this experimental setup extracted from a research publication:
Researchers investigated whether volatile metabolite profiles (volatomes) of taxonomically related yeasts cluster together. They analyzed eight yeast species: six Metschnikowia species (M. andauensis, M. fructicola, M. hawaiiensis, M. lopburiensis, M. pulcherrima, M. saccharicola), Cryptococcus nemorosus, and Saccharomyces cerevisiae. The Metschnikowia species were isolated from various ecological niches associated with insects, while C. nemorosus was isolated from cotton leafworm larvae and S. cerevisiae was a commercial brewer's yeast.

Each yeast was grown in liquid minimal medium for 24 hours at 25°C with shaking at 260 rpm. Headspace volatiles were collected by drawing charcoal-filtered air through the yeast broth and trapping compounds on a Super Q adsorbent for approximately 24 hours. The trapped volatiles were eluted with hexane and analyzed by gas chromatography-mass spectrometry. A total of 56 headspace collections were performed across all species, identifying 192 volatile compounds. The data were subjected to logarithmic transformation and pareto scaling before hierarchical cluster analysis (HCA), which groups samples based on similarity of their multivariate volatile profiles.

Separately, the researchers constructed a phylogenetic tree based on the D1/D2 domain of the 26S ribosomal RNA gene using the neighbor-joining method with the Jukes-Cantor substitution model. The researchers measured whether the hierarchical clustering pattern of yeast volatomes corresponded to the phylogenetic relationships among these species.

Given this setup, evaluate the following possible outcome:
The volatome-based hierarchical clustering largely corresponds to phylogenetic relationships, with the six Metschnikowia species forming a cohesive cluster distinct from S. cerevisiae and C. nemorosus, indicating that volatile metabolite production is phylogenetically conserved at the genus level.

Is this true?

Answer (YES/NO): NO